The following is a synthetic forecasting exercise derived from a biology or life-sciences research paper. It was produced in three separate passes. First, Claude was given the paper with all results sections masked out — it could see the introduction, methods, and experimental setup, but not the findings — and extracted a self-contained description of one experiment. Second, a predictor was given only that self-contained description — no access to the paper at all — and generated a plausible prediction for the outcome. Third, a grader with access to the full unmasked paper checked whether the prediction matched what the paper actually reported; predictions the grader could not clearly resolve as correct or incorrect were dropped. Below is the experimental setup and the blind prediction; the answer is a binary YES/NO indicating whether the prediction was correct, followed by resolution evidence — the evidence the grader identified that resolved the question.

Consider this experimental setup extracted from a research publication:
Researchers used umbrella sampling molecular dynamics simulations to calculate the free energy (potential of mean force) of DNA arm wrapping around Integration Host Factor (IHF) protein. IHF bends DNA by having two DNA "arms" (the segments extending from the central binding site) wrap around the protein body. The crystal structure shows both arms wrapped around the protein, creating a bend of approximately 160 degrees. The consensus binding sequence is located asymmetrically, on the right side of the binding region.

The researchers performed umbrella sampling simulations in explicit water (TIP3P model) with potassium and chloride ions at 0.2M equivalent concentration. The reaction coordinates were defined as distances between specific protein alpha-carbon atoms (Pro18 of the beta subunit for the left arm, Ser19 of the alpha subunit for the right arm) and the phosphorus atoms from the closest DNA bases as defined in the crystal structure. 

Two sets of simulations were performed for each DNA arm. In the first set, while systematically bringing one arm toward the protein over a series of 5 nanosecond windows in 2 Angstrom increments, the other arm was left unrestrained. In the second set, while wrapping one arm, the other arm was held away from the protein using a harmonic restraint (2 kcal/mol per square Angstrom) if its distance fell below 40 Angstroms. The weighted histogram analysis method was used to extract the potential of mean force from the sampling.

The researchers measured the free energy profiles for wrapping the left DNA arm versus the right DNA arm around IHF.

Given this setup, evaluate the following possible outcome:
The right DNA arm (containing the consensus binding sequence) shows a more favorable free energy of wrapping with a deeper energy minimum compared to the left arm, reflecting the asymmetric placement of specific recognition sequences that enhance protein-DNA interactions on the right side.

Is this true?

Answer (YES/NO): NO